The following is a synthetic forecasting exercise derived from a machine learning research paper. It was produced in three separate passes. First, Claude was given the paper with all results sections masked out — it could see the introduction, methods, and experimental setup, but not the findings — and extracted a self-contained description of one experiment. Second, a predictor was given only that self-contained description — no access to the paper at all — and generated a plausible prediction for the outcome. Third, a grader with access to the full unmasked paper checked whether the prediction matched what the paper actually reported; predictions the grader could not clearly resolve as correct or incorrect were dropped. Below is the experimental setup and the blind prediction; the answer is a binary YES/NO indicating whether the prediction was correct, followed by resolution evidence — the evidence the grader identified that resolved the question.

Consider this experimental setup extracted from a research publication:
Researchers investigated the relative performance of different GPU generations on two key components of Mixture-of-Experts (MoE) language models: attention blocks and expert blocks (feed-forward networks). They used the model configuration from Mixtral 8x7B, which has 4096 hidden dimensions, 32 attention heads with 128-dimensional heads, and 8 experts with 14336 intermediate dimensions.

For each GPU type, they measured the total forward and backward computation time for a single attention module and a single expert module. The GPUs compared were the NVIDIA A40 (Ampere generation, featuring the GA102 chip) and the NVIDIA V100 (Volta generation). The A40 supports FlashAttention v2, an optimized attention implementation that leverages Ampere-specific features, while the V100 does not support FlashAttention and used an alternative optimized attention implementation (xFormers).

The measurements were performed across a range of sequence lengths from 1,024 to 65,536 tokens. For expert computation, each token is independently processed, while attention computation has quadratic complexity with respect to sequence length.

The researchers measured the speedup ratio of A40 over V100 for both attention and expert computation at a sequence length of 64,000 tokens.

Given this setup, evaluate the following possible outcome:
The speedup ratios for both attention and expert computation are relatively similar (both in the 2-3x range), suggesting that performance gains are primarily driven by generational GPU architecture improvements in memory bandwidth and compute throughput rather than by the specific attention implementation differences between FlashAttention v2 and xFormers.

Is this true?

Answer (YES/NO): NO